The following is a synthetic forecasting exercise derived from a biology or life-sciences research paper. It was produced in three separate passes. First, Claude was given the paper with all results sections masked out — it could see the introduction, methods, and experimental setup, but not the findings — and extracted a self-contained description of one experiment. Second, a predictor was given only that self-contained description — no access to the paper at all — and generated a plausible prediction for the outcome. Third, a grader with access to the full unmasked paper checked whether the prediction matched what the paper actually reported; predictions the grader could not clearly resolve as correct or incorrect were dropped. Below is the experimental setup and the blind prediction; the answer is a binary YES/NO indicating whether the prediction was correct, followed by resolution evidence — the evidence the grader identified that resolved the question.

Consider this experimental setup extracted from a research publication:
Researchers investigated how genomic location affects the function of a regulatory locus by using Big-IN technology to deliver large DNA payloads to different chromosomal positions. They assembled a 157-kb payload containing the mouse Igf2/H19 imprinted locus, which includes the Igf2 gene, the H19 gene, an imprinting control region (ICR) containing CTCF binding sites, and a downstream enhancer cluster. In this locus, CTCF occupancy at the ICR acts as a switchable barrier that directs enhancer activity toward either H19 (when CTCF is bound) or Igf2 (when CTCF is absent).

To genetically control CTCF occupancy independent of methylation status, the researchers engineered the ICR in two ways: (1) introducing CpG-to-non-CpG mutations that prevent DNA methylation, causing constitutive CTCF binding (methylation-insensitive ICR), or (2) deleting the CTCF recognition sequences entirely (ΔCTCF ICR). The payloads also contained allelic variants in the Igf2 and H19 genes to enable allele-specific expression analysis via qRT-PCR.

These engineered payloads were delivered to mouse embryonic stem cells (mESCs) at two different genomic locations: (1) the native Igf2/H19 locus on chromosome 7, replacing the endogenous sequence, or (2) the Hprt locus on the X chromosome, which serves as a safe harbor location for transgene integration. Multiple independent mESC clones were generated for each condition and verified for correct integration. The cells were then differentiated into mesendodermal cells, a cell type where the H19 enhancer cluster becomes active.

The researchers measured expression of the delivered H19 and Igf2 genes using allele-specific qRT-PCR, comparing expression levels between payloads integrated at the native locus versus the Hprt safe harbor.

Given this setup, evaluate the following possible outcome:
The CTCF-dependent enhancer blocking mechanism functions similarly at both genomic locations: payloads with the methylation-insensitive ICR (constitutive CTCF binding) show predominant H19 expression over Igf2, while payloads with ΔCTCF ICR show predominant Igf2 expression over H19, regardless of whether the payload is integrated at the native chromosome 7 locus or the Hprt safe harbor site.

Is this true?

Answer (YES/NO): YES